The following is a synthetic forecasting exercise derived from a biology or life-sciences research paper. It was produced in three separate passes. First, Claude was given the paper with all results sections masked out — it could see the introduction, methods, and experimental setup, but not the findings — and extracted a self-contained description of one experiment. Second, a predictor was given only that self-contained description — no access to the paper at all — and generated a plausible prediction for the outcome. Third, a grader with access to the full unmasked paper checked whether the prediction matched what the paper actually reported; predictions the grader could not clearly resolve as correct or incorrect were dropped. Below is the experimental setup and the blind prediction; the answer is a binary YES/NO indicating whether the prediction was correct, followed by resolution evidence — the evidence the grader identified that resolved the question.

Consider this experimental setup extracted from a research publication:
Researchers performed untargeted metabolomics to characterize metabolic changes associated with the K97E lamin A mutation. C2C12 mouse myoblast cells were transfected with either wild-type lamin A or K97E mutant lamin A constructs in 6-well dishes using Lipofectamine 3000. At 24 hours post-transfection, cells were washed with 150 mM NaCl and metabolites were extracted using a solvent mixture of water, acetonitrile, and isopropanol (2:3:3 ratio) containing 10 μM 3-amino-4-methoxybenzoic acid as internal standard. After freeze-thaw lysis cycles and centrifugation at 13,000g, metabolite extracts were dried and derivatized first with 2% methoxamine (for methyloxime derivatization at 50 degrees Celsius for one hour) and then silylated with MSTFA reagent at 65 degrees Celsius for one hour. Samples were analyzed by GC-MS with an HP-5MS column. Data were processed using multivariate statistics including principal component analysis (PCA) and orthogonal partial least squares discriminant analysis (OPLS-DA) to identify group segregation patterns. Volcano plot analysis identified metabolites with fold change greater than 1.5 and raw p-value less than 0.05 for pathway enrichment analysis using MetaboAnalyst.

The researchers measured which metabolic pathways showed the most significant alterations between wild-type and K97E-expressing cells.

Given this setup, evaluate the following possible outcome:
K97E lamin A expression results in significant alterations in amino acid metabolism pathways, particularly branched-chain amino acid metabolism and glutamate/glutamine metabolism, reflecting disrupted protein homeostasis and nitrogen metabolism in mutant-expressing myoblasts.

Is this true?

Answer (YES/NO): YES